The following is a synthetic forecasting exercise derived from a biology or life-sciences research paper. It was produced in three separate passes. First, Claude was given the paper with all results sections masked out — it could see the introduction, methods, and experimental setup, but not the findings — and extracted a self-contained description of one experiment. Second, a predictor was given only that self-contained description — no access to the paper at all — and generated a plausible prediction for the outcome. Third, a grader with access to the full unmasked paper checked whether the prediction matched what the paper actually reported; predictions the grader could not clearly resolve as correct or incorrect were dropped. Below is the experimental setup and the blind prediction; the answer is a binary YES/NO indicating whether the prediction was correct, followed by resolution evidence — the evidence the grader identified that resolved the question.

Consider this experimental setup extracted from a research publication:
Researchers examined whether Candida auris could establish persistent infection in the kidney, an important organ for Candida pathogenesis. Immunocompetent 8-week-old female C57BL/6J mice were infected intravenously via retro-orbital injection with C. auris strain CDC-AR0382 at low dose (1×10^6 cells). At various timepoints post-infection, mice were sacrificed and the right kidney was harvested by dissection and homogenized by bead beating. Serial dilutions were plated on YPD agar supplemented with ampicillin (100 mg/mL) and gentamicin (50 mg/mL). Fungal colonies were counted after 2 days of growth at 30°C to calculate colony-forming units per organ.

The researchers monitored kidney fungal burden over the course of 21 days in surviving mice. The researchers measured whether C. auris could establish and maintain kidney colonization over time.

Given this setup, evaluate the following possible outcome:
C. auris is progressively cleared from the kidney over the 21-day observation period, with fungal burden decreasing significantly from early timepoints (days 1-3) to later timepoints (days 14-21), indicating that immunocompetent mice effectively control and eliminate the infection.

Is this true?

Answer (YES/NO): NO